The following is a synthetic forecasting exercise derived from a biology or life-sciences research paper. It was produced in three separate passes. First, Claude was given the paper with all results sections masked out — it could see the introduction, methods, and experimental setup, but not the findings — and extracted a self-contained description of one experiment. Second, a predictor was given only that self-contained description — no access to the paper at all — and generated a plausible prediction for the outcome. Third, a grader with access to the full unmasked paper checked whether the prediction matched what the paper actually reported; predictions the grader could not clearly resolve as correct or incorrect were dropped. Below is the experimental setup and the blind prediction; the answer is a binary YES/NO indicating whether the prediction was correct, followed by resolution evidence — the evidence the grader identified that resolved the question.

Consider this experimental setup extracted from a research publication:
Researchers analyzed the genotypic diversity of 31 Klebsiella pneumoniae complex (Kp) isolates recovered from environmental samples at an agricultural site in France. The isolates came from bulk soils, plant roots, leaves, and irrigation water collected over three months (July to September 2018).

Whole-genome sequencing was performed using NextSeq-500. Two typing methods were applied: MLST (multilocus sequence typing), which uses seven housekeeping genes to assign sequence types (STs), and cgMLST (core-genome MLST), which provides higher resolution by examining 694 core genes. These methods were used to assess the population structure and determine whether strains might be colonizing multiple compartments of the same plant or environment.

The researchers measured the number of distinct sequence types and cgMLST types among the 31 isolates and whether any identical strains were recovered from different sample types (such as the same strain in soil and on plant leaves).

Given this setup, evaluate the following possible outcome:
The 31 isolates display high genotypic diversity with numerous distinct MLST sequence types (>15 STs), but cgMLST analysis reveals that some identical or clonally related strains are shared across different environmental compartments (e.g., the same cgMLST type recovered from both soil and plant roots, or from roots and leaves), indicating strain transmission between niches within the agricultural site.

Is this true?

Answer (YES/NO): YES